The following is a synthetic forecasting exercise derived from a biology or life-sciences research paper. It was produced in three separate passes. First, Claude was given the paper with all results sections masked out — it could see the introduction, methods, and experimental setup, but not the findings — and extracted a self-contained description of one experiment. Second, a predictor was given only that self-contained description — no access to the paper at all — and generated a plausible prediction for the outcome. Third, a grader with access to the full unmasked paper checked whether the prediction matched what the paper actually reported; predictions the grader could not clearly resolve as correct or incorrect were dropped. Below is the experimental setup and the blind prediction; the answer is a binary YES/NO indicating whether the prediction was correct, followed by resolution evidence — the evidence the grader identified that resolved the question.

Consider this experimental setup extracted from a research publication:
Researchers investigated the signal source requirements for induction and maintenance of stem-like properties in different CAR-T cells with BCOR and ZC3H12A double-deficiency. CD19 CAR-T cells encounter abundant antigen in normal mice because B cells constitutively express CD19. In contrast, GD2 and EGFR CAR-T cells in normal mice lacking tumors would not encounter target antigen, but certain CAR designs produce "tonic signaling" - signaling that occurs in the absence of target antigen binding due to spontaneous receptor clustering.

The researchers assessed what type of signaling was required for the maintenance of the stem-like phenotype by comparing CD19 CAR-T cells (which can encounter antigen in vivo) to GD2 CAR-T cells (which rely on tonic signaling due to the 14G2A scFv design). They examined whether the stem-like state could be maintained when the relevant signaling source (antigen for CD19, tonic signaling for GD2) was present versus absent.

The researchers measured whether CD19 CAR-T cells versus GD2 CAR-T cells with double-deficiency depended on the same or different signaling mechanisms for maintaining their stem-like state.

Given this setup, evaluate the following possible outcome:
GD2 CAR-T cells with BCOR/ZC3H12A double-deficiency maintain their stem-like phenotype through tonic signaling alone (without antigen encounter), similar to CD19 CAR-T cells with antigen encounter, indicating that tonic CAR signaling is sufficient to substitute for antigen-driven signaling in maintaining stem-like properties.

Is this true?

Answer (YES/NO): YES